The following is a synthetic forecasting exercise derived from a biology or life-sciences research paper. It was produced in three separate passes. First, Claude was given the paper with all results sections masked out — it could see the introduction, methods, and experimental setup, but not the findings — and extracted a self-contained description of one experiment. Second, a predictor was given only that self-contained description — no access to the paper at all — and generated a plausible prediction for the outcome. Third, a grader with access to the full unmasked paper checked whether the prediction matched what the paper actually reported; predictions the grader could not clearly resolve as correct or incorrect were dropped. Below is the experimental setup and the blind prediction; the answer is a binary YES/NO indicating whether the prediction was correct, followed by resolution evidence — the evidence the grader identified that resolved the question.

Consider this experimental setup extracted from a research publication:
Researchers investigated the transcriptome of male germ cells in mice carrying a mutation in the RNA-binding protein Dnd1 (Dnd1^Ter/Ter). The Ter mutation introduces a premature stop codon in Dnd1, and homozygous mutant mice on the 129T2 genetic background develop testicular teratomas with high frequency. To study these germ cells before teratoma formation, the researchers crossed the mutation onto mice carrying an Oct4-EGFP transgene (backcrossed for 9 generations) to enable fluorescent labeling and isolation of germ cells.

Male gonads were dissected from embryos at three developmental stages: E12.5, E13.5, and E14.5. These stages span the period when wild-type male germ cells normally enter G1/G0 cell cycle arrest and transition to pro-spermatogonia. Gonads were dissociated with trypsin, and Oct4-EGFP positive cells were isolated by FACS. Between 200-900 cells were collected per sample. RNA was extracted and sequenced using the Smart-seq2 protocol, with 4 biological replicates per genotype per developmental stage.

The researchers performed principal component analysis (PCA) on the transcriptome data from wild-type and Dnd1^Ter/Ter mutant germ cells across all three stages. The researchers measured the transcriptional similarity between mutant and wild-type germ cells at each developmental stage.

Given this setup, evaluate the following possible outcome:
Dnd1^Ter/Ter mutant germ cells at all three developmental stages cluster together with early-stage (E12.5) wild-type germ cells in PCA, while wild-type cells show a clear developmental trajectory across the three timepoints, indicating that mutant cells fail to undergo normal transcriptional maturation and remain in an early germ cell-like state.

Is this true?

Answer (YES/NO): NO